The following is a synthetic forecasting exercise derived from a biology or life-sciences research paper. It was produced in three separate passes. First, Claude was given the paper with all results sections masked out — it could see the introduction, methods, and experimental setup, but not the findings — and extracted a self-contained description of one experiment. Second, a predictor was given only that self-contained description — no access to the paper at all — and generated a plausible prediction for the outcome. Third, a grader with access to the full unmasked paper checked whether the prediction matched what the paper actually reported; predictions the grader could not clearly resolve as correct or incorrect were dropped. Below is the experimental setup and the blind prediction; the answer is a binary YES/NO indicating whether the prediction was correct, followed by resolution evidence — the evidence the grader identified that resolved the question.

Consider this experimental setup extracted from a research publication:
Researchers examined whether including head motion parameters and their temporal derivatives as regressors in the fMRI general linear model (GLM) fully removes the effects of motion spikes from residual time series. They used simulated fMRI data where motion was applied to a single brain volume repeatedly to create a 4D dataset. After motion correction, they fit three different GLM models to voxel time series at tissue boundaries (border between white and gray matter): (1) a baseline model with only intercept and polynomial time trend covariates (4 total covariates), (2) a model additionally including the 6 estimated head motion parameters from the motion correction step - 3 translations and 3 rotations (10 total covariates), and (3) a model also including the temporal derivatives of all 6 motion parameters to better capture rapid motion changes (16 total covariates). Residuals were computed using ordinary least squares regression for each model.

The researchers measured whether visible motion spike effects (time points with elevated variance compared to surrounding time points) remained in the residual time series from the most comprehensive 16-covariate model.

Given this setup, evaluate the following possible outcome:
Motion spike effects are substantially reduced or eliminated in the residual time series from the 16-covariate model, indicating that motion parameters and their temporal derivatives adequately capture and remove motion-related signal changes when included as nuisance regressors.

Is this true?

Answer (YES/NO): NO